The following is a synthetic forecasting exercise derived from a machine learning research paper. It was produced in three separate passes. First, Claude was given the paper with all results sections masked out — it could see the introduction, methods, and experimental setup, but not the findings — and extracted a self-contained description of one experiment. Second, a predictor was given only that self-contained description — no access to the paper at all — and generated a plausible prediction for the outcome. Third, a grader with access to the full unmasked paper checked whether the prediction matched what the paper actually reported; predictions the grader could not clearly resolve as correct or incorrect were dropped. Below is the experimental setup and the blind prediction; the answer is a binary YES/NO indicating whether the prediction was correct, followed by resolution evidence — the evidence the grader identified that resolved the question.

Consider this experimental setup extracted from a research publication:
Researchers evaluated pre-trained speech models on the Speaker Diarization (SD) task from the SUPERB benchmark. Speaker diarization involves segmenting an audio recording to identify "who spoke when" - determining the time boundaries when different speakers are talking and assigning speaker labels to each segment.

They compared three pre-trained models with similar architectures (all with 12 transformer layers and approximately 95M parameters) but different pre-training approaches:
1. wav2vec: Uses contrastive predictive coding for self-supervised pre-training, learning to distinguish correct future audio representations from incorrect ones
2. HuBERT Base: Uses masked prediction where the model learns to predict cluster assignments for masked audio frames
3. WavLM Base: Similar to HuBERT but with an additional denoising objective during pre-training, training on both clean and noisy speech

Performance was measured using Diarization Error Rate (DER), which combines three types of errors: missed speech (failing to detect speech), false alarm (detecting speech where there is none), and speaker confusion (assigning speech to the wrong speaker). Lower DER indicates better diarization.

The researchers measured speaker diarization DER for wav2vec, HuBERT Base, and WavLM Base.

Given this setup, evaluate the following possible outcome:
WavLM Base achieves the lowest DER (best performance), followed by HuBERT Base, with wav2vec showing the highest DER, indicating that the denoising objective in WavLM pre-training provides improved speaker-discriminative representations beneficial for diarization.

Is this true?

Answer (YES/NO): YES